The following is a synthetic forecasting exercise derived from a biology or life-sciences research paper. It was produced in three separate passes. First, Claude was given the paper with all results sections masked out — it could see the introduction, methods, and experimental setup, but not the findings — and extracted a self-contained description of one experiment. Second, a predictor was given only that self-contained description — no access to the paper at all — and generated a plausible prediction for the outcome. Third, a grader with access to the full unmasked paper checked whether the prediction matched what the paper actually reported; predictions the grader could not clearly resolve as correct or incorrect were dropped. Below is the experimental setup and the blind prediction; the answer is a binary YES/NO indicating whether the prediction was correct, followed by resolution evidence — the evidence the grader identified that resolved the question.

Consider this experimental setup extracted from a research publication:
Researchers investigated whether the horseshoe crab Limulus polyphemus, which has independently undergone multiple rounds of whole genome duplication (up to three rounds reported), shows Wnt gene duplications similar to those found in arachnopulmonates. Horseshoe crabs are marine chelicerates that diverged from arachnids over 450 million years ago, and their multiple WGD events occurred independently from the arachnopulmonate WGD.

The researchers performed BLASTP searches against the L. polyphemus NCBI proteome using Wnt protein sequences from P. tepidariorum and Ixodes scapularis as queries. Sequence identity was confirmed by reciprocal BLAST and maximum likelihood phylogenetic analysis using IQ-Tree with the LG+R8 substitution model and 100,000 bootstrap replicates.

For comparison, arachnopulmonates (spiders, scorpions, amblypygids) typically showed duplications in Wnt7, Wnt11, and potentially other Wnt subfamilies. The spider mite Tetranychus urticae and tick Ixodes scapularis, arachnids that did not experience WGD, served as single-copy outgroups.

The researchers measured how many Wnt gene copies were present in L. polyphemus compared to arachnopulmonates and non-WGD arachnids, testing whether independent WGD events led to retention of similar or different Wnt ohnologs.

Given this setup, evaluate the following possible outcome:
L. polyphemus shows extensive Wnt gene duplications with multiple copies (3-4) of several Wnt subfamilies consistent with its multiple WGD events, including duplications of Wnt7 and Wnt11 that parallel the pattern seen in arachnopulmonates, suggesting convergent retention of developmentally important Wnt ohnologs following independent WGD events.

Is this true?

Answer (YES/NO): NO